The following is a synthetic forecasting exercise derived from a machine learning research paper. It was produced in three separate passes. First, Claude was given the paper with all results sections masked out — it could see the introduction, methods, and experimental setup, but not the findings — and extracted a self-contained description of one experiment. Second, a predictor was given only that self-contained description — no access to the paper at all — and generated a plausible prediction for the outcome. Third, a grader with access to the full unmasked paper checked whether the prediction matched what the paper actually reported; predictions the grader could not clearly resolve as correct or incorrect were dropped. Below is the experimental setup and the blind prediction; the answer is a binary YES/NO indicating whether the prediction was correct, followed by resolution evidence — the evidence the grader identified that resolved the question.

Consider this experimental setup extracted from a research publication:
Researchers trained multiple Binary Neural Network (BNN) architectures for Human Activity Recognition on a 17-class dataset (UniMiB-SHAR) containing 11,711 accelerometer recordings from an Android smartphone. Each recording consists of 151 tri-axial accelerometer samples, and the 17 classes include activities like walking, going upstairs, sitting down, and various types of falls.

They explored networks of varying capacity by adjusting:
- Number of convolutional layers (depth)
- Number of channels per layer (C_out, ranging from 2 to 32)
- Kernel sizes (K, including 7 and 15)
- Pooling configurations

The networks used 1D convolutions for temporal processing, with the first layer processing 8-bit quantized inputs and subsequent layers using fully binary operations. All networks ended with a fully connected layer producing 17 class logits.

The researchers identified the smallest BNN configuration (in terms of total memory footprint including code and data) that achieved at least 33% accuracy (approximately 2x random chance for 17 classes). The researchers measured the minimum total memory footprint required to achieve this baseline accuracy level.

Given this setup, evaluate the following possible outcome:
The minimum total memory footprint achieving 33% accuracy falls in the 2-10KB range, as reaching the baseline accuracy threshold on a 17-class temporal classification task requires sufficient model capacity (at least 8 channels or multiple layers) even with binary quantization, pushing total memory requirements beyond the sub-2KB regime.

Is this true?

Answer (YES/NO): NO